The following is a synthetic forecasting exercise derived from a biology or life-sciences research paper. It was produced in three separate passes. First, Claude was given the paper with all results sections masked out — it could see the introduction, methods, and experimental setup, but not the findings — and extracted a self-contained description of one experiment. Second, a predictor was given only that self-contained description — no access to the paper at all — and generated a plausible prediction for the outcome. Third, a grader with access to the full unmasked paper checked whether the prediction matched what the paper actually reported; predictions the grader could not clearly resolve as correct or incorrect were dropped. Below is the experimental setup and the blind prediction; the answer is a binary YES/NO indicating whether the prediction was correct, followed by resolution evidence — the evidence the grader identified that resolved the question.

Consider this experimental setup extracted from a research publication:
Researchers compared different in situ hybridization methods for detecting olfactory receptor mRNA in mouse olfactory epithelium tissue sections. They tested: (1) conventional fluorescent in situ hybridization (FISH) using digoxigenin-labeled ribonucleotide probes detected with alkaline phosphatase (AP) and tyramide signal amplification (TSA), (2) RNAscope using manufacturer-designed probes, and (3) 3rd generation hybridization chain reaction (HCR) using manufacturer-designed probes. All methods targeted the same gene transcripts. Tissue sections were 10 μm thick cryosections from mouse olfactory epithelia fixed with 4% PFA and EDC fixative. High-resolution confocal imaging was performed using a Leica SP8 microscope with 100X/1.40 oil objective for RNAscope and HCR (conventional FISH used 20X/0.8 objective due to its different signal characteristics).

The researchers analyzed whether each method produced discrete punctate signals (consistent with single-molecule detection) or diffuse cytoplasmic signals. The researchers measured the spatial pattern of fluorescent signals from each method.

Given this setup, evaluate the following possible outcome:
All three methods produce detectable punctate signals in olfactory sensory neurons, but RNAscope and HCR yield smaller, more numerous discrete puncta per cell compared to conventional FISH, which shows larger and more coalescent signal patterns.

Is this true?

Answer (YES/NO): NO